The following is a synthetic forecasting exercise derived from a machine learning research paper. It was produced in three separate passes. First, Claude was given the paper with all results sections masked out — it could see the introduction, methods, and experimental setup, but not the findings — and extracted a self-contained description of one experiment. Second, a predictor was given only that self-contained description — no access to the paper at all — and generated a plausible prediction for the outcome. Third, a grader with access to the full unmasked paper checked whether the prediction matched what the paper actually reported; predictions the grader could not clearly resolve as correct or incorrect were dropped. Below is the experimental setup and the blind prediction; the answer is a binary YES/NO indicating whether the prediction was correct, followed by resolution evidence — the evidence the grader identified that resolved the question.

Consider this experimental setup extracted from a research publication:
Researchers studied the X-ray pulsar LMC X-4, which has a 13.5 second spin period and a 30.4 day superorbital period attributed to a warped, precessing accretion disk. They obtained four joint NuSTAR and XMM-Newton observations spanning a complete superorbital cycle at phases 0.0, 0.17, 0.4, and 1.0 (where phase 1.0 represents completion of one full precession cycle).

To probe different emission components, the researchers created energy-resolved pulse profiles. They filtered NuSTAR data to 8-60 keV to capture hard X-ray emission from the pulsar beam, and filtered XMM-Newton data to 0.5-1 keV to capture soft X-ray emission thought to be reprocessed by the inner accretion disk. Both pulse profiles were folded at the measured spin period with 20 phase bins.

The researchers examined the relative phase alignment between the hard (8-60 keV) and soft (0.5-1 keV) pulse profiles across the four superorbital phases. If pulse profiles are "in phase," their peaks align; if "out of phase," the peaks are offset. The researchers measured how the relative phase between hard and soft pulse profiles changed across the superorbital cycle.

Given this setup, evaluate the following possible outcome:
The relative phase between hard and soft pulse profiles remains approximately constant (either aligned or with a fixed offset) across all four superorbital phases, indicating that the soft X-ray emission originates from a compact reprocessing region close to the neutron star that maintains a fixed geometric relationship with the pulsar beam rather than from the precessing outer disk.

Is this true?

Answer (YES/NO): NO